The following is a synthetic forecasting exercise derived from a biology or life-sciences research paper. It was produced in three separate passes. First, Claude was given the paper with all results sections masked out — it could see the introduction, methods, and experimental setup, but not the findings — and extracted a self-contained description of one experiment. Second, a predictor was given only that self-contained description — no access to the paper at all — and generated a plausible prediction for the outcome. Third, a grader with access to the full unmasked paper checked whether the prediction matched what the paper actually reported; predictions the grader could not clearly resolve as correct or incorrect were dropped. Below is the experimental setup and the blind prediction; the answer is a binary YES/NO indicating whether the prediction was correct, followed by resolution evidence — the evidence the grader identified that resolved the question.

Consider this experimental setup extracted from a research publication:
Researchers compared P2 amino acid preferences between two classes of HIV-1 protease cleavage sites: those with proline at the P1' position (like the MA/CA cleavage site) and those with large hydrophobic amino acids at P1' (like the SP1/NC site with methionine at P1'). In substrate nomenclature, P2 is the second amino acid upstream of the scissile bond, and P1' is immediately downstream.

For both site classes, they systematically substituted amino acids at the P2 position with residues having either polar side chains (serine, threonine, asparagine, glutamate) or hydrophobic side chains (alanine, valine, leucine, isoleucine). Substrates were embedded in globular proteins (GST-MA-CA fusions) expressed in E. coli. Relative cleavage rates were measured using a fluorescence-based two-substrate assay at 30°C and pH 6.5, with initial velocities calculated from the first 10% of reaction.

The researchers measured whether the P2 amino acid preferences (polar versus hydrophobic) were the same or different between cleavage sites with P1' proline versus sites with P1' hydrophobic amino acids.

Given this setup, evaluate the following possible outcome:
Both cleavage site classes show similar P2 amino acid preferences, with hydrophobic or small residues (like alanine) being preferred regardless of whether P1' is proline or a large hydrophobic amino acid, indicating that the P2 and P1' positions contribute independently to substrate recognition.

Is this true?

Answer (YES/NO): NO